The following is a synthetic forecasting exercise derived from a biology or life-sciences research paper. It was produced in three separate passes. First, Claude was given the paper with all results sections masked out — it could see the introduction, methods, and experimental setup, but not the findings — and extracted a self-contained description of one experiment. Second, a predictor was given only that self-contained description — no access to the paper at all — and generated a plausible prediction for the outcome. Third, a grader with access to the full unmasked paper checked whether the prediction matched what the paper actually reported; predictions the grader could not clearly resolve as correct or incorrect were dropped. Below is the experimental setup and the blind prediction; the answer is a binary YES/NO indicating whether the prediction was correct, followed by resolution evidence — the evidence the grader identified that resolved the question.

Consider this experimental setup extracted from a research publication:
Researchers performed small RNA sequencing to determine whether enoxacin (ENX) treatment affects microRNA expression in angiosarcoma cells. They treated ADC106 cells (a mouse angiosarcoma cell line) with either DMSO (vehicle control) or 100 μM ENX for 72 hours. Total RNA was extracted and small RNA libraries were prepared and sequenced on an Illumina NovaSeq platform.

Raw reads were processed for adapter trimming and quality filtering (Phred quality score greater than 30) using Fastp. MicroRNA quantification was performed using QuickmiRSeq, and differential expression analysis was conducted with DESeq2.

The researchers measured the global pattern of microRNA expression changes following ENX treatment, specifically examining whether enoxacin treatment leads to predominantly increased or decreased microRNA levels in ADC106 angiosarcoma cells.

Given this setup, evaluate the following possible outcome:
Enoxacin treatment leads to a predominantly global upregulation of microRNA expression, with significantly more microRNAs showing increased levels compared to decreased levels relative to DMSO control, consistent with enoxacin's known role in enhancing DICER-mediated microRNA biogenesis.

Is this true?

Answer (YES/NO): NO